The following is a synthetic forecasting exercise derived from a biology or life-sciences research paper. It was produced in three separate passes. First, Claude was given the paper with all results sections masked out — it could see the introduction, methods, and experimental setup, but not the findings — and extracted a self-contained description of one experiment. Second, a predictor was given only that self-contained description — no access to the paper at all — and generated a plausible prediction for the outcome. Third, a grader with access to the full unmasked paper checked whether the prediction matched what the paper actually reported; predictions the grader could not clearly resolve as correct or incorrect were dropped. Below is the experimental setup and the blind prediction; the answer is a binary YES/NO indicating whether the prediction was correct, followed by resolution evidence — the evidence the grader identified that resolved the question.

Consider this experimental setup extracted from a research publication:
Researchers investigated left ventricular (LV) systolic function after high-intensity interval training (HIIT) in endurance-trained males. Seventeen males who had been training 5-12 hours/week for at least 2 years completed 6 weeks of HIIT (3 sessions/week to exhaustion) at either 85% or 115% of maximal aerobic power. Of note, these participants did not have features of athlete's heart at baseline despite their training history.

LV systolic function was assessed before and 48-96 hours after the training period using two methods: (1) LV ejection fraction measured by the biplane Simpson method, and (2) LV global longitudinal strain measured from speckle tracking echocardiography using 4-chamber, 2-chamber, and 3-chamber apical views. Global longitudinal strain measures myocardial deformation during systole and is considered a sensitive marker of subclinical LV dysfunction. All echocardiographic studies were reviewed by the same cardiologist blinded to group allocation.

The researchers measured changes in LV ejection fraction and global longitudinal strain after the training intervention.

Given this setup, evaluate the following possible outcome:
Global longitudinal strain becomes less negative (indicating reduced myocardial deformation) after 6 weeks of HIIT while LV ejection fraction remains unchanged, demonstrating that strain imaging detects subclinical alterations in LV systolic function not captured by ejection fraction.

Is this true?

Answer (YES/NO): NO